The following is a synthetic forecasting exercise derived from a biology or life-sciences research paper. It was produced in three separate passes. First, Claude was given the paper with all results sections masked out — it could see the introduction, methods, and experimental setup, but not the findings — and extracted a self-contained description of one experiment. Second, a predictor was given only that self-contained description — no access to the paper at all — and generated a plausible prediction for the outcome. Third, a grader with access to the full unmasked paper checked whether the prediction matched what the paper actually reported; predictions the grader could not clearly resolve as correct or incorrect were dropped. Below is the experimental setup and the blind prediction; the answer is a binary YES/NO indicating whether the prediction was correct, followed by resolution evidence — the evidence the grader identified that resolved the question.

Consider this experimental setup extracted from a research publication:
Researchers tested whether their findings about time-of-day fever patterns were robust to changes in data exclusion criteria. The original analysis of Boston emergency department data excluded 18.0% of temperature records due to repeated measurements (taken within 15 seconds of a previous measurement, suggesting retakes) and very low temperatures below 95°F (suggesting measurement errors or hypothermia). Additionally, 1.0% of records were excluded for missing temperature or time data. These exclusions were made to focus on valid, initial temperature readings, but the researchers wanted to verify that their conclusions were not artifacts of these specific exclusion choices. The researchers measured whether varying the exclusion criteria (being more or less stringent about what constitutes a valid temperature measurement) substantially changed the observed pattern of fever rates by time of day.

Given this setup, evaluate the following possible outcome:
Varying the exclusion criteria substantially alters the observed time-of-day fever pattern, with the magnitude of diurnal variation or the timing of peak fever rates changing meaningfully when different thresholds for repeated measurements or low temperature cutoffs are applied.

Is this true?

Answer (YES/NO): NO